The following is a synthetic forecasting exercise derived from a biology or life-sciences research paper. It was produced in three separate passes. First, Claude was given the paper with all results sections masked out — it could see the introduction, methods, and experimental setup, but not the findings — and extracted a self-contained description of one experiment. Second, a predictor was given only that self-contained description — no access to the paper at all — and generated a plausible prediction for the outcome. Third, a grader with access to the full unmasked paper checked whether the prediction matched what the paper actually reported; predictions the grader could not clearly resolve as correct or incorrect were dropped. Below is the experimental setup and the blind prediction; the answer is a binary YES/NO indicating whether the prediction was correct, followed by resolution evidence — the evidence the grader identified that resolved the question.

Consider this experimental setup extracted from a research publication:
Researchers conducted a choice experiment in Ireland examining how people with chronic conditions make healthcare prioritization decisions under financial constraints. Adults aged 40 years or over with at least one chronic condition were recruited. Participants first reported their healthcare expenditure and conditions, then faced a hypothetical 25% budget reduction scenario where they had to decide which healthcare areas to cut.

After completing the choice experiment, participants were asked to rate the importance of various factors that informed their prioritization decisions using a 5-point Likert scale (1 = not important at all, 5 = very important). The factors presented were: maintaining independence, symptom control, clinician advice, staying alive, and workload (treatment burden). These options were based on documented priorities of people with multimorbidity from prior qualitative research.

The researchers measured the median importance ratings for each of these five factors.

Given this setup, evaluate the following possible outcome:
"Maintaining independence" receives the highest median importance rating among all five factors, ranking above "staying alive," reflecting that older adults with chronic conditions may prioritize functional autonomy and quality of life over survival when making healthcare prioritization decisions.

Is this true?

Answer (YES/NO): NO